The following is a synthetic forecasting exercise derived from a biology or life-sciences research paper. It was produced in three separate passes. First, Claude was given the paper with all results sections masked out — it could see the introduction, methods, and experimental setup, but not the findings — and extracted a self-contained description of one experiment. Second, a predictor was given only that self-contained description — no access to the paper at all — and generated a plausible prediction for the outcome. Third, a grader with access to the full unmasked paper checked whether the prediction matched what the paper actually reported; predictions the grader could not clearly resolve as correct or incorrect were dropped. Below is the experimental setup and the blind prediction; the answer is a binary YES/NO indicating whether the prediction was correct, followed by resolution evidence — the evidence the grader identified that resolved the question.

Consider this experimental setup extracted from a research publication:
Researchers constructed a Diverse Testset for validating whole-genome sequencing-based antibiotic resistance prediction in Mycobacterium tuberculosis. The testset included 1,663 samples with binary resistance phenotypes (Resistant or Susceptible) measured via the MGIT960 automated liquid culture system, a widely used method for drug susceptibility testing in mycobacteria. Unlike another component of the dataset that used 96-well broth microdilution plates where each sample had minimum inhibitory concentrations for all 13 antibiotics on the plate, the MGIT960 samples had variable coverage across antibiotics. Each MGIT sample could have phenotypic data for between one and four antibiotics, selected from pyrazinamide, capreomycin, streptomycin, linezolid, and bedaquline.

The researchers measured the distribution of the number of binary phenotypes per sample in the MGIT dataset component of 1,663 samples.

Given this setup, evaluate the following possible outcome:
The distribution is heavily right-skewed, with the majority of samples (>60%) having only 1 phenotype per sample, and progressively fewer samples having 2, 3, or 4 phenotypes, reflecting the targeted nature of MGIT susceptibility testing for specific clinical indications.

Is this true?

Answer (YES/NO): NO